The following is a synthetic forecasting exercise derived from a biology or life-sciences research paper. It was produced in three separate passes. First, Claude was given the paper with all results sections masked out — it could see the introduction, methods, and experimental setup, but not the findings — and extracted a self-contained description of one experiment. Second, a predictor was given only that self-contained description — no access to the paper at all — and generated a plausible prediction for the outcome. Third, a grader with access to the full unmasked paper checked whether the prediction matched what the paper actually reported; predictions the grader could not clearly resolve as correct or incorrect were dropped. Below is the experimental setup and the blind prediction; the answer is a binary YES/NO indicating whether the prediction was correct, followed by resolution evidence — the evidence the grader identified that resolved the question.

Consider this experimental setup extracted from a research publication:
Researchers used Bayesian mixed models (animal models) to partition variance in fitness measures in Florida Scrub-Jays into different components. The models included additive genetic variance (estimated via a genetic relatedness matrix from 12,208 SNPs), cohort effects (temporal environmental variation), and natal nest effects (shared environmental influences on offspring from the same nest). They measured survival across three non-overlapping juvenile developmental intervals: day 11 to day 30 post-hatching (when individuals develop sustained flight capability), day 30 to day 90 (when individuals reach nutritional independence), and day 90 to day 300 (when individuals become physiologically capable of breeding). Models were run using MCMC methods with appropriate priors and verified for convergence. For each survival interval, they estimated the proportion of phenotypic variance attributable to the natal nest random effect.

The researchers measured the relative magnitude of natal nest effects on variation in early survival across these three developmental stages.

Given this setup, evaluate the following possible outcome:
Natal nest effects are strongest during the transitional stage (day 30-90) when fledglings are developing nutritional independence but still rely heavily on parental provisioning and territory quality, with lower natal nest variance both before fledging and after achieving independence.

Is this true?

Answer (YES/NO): NO